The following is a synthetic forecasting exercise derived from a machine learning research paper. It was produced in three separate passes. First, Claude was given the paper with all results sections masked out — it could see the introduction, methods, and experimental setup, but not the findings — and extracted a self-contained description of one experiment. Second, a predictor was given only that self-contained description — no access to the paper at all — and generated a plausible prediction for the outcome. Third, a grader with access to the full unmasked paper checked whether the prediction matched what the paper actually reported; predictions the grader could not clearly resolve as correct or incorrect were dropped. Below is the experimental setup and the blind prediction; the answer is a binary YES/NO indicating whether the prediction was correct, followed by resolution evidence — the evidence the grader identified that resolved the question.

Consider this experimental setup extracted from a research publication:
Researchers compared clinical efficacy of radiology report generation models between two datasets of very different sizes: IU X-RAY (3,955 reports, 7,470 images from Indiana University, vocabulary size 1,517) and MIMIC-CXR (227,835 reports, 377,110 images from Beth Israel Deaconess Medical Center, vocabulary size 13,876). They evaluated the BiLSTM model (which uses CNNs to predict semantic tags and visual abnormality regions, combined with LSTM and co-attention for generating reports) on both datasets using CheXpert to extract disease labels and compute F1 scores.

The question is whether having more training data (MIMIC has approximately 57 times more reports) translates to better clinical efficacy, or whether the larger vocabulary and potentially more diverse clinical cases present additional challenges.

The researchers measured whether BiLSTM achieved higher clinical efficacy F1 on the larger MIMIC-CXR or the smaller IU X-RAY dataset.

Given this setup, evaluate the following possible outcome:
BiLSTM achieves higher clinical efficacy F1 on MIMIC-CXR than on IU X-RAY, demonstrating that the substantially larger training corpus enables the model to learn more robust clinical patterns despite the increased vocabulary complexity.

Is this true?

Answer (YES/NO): NO